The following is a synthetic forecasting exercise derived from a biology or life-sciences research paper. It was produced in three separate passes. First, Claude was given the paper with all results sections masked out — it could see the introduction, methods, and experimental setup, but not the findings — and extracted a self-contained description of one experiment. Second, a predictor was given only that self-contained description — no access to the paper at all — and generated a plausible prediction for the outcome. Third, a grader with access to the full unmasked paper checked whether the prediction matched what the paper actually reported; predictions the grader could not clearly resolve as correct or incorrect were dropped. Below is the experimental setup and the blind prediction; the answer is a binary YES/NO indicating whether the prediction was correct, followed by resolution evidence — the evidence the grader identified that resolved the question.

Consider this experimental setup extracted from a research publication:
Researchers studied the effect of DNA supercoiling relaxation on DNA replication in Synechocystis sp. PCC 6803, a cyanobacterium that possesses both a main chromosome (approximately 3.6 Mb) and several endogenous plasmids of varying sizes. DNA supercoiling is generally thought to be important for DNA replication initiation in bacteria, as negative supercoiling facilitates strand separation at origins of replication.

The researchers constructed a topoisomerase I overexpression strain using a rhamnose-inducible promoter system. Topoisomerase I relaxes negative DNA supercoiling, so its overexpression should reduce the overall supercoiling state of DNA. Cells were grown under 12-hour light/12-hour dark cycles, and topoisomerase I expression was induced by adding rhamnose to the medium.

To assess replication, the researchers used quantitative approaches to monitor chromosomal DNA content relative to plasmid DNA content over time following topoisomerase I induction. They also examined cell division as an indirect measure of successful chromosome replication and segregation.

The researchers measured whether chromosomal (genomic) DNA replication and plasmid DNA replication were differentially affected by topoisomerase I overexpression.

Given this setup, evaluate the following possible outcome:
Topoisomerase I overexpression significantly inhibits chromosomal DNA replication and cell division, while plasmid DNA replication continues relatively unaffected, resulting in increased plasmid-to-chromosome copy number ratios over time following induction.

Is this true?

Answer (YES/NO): YES